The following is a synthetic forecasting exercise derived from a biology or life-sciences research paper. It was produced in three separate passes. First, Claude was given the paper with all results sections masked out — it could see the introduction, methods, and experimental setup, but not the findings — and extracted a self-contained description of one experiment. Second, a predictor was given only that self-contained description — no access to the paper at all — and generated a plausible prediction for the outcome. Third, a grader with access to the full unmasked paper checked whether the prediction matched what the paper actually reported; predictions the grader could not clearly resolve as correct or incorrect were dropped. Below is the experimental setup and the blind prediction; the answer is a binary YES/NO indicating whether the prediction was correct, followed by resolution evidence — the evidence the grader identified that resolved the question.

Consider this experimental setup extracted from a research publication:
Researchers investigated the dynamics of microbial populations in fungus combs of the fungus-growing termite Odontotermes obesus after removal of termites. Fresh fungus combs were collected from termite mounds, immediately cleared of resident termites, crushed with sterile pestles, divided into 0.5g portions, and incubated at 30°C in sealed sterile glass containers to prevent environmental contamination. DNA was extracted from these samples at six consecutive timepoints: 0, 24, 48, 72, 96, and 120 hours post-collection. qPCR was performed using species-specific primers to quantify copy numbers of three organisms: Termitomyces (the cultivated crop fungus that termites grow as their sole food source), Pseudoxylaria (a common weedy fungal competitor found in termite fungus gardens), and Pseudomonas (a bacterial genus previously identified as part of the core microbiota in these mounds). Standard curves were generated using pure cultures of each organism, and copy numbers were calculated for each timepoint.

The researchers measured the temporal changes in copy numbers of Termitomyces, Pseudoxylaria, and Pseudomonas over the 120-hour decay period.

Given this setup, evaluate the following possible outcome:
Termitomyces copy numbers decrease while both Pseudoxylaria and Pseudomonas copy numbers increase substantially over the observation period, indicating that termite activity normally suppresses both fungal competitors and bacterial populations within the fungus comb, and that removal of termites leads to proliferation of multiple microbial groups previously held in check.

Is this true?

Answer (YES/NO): NO